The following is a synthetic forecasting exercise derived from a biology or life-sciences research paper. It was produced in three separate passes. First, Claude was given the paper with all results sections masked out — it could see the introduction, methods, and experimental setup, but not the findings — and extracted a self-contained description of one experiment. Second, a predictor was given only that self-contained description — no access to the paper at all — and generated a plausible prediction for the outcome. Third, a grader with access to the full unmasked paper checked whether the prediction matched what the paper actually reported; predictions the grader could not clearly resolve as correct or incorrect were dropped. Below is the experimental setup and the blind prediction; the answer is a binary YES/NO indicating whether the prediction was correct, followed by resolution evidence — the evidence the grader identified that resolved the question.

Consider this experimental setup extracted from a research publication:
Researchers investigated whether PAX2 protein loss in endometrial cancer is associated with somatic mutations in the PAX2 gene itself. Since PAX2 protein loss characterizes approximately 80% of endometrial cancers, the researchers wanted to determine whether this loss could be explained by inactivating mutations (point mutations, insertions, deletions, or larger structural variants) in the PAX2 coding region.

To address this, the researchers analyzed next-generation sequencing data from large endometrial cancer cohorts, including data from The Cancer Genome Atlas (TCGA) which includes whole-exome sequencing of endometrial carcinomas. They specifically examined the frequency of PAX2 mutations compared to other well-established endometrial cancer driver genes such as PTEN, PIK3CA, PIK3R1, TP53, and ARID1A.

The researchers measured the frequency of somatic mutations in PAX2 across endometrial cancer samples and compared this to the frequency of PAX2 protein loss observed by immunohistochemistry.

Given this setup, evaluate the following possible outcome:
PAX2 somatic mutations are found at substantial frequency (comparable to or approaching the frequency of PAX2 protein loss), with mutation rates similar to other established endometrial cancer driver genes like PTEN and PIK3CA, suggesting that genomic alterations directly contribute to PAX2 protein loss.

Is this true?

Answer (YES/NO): NO